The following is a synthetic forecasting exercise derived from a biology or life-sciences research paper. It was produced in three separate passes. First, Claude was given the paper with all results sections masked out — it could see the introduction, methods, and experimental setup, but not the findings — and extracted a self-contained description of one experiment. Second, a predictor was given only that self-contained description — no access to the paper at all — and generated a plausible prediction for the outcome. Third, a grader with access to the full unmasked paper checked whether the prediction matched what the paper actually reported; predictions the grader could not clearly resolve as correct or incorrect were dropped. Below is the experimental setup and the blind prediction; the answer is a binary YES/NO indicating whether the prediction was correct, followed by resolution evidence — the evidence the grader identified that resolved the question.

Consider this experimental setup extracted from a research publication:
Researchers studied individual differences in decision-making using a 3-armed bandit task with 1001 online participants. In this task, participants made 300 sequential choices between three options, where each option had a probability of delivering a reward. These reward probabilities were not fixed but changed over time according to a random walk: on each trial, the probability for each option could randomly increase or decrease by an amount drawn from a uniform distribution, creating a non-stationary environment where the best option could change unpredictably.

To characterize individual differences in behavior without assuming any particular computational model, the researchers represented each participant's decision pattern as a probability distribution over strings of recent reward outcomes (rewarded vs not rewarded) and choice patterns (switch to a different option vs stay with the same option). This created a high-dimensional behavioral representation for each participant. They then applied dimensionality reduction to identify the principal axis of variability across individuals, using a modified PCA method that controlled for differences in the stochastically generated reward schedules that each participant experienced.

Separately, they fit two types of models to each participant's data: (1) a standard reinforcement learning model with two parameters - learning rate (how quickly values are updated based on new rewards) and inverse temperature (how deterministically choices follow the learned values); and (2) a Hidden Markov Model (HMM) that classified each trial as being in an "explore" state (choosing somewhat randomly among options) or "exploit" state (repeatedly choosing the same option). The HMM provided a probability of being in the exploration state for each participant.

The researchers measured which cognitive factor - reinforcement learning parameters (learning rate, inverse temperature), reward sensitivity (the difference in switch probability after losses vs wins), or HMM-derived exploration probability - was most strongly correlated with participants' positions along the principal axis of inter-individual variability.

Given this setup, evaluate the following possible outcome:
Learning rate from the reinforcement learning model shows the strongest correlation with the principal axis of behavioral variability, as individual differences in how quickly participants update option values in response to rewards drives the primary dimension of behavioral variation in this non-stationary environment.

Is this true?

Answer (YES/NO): NO